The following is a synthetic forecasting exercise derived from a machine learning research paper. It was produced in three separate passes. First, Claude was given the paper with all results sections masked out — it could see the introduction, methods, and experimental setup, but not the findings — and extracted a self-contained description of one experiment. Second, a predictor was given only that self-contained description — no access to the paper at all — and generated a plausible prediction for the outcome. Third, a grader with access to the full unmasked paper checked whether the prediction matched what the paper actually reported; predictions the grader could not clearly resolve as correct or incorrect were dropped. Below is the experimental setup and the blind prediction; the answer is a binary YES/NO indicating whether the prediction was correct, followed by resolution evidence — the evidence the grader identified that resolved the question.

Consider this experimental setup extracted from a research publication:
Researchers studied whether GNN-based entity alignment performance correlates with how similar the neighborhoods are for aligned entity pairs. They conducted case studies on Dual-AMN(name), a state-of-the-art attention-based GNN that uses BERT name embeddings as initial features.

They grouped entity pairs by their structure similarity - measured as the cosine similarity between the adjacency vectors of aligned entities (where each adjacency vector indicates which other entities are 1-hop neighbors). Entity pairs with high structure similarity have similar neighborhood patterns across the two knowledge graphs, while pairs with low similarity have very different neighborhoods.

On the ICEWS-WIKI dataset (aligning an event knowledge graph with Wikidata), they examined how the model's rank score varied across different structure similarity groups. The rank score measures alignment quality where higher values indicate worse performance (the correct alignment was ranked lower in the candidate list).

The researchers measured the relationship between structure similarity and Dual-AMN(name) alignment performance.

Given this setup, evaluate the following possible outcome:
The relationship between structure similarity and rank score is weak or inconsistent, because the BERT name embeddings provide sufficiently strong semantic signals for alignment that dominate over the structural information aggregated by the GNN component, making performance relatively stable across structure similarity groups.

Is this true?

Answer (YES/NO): NO